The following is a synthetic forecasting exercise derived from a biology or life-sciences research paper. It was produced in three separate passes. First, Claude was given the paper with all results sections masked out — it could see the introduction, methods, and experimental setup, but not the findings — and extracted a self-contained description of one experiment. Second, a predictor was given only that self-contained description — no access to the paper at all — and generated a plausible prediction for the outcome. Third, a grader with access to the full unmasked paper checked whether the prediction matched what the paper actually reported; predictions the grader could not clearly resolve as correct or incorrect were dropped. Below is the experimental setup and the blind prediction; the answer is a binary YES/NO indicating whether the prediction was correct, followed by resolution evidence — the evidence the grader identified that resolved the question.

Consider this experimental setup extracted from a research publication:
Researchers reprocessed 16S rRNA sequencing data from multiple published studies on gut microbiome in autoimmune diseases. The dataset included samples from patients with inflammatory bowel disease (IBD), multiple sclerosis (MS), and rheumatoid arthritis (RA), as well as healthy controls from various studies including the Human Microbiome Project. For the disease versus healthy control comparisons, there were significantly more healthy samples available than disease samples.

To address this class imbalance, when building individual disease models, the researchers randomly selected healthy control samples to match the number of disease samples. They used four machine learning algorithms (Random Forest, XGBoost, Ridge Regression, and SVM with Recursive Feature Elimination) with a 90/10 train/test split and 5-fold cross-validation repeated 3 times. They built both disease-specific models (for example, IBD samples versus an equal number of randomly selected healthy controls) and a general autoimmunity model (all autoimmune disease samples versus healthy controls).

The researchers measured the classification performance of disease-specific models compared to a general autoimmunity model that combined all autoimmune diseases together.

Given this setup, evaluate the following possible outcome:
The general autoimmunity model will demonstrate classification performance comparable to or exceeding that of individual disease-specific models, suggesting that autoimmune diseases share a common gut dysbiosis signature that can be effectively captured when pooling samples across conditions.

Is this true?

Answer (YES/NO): NO